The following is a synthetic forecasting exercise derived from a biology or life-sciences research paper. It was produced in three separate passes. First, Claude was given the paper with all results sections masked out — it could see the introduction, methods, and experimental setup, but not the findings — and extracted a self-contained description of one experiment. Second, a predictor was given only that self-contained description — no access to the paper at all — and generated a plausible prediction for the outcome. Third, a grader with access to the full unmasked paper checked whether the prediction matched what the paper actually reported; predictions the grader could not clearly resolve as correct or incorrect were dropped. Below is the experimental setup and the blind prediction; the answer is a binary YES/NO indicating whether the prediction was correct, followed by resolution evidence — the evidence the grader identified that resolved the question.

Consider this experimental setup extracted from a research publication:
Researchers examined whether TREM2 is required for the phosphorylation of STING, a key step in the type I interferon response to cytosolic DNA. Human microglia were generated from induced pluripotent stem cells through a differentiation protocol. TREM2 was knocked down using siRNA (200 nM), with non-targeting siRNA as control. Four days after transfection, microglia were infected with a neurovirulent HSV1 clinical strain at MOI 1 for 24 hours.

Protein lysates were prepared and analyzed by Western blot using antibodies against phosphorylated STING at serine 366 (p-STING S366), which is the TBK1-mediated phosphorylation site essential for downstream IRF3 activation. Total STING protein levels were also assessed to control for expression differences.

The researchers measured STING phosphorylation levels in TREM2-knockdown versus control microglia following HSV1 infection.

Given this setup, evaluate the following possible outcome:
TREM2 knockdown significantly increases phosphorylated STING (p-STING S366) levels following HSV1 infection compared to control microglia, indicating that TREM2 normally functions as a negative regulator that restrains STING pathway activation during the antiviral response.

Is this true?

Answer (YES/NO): NO